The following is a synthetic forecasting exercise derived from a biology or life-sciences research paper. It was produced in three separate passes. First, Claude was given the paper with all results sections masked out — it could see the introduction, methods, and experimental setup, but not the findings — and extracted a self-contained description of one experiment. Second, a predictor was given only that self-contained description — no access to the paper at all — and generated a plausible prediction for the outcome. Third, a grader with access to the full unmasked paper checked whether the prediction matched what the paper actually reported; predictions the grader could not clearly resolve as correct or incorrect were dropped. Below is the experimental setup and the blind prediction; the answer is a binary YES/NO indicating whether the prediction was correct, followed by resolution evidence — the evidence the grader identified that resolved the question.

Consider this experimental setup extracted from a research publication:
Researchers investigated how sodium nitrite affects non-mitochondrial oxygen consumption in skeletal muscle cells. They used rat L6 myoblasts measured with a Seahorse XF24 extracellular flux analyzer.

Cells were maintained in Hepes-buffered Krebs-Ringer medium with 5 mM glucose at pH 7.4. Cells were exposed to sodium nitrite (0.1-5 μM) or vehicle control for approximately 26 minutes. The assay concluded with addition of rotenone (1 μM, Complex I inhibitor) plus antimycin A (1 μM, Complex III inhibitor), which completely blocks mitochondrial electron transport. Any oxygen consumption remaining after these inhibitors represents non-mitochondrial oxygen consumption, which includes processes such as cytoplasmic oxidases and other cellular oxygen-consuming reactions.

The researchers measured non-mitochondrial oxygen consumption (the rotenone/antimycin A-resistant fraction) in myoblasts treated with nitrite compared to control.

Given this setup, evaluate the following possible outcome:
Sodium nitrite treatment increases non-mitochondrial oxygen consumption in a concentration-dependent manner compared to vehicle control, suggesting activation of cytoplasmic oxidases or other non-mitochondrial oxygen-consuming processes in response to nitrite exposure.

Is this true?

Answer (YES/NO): NO